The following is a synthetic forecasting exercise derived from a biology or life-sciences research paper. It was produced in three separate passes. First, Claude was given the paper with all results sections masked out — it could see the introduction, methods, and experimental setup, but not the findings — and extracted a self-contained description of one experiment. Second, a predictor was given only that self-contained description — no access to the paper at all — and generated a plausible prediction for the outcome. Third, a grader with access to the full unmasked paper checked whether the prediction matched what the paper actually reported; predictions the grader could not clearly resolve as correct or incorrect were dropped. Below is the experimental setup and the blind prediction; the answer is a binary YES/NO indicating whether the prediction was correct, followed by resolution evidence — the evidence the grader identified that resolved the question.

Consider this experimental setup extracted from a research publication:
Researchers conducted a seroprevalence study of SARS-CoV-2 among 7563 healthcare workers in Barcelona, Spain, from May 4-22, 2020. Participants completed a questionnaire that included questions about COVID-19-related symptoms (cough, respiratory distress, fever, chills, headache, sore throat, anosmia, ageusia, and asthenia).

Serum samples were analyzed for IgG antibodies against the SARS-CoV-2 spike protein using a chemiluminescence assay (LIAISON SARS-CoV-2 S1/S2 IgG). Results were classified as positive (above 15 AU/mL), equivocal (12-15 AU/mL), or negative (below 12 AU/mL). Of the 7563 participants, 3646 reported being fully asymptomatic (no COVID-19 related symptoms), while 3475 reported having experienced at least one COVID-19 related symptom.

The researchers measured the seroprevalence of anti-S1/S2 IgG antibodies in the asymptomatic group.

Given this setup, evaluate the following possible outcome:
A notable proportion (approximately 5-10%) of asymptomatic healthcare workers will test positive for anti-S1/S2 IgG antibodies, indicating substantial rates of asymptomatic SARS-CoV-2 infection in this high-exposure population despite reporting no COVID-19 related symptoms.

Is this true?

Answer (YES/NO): NO